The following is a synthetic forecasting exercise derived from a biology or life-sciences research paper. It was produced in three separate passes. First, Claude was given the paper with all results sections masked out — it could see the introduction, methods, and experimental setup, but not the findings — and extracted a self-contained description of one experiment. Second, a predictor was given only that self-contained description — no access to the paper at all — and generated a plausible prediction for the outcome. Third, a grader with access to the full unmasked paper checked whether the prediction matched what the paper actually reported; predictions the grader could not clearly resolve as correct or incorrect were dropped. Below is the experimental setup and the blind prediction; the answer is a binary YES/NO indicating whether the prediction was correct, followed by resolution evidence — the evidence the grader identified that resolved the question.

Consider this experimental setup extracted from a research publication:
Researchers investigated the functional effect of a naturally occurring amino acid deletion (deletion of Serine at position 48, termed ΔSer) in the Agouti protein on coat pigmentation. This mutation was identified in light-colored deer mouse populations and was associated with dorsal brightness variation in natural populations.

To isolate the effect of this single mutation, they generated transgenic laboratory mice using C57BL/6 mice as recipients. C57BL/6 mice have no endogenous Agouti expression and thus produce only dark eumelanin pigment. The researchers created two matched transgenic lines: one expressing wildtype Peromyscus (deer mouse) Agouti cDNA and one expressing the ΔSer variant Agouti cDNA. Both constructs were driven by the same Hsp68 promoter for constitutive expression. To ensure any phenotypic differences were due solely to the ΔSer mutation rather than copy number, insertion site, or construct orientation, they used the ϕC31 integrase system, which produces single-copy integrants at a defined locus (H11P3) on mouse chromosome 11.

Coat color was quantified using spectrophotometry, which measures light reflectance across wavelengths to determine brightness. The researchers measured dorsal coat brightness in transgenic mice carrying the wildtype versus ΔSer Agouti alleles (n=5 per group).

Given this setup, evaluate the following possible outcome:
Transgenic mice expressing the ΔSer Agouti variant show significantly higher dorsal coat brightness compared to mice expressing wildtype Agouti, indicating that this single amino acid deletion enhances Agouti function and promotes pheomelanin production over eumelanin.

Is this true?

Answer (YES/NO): NO